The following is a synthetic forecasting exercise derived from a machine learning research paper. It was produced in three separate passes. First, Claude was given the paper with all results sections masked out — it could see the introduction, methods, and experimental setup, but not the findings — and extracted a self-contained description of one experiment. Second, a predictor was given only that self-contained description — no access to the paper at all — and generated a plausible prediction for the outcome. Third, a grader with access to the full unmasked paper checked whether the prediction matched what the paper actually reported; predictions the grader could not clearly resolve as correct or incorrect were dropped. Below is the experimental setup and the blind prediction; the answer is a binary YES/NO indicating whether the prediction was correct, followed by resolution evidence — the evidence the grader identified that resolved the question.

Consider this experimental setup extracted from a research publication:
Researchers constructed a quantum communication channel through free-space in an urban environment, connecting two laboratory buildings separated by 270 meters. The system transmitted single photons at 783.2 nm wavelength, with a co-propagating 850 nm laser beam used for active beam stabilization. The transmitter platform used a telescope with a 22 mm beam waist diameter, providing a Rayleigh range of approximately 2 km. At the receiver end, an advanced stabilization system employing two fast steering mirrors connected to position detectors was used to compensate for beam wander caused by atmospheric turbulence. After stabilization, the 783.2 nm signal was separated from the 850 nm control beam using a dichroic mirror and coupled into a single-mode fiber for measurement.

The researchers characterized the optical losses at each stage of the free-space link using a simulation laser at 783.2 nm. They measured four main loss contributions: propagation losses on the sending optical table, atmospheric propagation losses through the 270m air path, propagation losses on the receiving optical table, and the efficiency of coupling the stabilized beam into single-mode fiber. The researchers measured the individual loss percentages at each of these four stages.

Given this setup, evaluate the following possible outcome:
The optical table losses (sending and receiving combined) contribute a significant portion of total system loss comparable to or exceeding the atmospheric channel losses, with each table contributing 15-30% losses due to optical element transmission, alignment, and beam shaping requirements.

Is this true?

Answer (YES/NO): YES